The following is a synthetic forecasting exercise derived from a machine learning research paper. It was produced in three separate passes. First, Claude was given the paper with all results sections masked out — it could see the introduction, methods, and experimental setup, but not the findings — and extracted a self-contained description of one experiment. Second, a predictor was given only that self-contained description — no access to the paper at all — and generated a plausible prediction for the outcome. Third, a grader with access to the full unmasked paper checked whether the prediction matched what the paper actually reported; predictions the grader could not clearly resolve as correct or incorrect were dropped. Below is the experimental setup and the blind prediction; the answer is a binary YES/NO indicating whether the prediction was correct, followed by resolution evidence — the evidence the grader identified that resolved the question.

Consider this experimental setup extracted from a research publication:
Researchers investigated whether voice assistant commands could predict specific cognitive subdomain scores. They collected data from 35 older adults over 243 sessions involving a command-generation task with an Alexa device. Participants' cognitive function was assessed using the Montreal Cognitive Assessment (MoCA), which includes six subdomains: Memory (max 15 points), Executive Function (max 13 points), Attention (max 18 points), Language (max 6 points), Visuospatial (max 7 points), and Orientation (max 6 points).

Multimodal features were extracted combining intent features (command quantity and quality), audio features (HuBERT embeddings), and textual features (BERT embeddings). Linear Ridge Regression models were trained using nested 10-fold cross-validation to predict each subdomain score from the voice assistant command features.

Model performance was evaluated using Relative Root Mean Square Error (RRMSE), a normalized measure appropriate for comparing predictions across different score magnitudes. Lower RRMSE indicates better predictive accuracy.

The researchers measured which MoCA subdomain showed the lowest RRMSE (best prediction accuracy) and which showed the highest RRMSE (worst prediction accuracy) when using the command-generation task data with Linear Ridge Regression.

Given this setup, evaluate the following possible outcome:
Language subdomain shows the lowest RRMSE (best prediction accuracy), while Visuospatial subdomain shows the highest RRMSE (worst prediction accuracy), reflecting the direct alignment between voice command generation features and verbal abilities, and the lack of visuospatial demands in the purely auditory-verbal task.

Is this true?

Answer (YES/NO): NO